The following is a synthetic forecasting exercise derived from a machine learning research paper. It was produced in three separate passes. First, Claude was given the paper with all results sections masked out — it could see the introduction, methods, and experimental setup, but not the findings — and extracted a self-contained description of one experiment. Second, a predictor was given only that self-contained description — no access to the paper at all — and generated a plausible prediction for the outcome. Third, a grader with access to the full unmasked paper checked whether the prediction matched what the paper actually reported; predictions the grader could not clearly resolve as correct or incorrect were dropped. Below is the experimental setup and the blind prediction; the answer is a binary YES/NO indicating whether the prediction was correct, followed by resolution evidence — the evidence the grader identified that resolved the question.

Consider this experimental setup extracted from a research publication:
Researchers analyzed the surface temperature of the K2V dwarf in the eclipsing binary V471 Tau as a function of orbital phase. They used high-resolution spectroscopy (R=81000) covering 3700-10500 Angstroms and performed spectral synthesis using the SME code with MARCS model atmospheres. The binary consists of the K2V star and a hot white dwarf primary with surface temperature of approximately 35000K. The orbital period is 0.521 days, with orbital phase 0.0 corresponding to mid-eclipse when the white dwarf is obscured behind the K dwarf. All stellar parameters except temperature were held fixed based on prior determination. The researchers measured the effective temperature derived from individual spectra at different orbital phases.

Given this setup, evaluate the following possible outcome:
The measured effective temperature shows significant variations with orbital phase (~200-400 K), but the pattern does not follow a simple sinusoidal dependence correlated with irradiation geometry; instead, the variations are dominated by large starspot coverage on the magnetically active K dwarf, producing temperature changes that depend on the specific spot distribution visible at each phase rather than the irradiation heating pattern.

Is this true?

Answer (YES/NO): NO